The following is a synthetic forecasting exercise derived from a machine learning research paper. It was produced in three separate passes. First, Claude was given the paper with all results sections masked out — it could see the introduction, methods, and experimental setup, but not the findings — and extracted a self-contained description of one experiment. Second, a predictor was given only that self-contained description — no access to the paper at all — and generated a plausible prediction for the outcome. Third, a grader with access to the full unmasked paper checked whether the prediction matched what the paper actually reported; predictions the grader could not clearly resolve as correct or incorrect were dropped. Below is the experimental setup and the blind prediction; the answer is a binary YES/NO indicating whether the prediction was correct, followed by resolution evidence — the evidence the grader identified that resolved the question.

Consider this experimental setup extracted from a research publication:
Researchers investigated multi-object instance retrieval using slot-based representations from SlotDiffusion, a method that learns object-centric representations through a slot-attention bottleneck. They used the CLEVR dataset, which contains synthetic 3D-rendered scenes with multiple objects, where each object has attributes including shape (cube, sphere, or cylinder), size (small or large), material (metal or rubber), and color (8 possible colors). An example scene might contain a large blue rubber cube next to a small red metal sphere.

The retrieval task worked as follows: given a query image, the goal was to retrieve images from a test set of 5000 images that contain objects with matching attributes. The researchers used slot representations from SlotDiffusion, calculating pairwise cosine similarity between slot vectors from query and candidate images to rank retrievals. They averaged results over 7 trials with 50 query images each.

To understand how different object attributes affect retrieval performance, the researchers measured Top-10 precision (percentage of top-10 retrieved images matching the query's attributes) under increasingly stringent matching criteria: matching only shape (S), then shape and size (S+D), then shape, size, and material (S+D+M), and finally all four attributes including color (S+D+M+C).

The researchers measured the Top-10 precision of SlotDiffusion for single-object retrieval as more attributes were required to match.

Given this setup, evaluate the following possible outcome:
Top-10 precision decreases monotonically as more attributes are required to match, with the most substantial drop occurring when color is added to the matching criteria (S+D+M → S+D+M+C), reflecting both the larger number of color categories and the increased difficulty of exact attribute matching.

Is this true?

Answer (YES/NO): YES